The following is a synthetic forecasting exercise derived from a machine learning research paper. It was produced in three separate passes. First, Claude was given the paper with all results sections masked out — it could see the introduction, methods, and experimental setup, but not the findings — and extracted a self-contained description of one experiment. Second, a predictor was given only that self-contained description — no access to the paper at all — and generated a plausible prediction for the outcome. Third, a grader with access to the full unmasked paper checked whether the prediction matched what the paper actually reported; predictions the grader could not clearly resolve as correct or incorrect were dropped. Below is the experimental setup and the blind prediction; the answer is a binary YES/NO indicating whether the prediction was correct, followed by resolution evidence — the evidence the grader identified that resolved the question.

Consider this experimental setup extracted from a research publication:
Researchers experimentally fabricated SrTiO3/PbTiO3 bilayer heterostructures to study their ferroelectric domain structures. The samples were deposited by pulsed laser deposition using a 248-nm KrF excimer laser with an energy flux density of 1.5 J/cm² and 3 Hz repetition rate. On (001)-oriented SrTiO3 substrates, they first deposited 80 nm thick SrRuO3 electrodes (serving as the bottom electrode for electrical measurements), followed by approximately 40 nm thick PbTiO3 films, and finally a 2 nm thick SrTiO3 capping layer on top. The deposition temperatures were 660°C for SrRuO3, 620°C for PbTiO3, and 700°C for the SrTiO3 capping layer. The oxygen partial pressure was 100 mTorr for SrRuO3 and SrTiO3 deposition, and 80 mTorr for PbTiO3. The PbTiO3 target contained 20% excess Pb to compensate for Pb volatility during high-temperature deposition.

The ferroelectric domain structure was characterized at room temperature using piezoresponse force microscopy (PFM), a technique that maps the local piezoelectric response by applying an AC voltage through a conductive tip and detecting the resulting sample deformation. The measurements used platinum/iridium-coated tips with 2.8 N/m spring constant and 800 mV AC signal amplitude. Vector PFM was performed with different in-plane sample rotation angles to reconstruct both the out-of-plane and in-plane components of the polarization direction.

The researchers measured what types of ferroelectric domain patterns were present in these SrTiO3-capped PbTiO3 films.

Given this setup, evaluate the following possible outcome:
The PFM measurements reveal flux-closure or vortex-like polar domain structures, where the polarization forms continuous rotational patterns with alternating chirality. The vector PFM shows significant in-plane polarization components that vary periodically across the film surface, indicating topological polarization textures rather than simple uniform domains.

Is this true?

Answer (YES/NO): YES